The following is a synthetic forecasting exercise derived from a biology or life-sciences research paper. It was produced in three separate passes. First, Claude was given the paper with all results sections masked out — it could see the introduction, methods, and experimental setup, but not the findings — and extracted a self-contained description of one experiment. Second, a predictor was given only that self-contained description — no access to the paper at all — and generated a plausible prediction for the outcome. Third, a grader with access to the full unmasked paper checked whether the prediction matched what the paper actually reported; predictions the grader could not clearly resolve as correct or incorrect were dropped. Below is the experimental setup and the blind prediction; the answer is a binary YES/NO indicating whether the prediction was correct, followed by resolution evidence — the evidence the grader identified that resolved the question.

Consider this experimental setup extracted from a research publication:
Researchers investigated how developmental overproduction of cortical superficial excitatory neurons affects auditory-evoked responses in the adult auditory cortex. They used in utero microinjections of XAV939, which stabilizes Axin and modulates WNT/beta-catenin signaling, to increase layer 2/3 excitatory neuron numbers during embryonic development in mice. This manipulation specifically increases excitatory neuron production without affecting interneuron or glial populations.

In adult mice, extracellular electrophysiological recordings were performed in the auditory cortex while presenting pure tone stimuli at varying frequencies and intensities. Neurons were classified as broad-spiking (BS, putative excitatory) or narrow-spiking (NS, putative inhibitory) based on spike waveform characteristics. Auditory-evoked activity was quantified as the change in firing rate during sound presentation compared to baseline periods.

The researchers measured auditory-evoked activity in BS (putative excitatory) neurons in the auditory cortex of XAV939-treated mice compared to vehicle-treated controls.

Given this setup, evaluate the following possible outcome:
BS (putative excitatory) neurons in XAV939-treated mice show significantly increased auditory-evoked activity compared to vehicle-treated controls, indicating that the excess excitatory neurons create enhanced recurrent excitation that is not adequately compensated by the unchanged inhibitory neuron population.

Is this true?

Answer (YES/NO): NO